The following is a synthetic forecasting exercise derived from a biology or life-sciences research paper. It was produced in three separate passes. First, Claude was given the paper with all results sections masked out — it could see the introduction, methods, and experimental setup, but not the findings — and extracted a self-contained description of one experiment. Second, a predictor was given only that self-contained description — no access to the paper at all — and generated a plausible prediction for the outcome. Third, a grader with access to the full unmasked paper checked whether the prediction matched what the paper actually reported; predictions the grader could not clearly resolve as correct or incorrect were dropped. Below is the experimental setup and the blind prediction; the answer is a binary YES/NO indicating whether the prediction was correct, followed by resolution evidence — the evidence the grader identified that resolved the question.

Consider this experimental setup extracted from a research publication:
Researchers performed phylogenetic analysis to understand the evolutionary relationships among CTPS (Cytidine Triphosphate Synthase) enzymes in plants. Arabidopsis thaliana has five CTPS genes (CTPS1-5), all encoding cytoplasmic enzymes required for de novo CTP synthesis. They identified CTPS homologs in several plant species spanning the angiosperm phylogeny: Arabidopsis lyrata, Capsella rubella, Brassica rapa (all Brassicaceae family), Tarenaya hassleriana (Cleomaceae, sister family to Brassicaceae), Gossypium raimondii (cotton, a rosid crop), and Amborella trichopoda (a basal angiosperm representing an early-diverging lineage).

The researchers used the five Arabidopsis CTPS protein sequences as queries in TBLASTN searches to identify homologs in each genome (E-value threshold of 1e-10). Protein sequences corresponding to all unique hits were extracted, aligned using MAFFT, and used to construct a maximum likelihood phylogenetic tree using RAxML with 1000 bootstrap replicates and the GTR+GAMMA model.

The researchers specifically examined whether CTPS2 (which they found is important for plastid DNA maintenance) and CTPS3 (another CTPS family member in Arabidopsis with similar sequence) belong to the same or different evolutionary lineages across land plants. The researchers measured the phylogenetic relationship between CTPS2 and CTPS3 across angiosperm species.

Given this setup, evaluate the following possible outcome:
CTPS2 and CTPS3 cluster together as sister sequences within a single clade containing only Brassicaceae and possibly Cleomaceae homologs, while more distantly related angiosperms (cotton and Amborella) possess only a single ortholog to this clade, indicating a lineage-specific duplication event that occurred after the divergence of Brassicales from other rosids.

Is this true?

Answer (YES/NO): NO